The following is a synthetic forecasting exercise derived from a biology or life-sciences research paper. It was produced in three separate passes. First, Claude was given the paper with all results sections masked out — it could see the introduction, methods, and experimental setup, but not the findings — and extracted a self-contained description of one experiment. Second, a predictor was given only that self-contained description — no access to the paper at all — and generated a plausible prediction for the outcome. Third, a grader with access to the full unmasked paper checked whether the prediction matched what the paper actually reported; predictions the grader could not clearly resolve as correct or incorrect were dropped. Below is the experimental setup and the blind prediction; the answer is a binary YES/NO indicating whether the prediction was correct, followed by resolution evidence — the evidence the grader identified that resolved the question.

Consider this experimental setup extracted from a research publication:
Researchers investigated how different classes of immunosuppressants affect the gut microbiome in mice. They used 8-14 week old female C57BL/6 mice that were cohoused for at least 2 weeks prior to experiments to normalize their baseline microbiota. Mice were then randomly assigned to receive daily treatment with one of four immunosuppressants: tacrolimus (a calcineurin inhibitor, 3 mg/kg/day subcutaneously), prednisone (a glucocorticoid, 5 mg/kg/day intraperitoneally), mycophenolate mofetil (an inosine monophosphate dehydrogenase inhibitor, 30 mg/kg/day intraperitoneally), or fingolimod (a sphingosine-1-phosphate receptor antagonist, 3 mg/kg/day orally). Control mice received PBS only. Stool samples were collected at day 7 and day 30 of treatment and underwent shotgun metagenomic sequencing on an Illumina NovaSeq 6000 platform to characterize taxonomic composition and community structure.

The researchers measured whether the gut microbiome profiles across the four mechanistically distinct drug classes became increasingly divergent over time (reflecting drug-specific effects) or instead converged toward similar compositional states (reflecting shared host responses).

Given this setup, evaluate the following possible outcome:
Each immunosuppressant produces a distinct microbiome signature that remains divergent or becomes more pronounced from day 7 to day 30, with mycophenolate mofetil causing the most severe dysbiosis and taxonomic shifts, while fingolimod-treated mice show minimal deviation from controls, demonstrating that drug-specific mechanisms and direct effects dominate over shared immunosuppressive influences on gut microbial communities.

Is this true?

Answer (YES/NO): NO